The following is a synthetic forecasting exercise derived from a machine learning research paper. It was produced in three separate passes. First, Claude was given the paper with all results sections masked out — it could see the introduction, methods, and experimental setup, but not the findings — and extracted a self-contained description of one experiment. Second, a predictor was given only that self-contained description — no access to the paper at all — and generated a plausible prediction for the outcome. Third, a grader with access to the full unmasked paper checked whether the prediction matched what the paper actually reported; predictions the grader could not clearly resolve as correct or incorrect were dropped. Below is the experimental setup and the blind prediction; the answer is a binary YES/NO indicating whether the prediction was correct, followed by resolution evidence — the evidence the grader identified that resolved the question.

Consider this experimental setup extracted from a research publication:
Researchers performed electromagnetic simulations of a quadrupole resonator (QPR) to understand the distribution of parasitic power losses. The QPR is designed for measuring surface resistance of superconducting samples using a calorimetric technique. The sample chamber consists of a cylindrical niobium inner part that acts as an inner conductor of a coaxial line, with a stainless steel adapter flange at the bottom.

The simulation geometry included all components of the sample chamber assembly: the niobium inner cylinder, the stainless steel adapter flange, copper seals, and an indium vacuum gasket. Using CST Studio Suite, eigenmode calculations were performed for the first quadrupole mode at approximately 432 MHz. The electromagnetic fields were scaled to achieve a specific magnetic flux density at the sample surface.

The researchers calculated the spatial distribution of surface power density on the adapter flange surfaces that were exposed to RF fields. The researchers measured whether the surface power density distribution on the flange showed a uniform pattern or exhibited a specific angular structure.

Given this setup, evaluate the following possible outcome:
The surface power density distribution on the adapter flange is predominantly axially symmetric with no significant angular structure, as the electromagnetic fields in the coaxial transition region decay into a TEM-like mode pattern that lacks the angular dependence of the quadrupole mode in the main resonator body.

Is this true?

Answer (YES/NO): NO